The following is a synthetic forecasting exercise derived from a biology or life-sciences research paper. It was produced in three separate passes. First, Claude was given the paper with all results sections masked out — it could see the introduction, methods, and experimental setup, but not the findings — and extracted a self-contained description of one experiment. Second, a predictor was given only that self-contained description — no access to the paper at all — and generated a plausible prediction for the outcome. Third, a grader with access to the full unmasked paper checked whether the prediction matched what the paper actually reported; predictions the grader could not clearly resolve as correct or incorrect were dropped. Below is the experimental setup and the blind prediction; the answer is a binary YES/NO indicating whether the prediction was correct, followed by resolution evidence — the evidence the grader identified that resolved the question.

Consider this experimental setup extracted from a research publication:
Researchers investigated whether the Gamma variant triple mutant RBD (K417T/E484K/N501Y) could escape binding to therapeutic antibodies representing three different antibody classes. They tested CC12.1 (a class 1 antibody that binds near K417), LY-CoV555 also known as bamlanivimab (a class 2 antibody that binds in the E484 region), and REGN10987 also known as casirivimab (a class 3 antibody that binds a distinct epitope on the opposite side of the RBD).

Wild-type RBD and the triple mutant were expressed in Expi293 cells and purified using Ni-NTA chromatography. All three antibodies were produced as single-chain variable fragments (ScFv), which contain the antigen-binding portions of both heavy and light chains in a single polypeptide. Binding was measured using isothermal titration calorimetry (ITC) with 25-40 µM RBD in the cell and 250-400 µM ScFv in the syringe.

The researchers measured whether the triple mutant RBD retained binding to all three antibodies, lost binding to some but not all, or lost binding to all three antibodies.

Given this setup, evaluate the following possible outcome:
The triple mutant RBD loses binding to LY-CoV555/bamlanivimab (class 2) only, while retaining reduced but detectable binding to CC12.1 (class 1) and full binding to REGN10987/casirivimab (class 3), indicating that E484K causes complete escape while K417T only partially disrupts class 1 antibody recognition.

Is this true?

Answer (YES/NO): YES